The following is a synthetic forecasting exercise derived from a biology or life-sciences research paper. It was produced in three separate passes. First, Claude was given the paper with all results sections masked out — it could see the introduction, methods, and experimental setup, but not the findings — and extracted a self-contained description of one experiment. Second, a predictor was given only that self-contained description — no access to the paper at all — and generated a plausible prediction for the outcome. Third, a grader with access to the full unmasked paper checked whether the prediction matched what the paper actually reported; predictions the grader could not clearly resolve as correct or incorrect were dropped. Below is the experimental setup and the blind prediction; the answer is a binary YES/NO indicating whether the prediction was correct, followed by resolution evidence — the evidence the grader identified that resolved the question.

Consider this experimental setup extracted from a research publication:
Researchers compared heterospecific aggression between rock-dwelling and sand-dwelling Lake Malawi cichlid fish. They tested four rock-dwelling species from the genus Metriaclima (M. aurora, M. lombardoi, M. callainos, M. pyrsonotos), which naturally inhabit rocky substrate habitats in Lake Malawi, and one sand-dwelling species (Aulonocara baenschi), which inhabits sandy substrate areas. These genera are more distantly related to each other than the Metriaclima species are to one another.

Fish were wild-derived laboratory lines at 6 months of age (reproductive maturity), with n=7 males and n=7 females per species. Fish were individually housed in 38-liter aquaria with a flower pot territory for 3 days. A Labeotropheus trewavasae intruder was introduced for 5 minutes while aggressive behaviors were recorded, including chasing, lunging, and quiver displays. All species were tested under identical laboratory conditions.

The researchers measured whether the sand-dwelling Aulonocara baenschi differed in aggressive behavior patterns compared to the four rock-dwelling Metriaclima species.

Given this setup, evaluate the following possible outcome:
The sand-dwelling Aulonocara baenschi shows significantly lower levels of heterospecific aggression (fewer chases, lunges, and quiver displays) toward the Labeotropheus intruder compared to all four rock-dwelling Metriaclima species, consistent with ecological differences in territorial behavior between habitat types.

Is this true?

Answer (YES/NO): NO